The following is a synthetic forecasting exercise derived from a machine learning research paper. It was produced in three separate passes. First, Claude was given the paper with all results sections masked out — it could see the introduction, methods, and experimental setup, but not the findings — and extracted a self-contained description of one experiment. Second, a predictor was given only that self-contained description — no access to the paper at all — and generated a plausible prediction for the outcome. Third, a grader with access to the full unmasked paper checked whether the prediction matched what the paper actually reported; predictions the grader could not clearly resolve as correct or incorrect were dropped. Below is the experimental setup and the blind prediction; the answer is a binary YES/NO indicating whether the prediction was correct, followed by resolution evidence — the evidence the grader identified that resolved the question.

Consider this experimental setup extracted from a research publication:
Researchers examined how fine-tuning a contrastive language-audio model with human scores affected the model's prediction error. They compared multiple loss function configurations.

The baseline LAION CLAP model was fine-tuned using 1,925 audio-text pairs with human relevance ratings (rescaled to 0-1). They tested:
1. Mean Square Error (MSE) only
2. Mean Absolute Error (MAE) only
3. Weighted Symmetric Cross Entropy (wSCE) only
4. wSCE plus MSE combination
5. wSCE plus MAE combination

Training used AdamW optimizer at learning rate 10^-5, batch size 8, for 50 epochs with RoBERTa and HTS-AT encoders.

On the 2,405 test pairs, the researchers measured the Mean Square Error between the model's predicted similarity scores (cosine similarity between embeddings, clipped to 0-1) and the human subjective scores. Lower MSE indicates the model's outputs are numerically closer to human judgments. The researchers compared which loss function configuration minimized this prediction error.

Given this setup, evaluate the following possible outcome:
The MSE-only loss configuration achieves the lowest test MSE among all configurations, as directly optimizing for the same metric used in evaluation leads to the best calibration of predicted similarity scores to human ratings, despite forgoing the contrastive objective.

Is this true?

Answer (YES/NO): NO